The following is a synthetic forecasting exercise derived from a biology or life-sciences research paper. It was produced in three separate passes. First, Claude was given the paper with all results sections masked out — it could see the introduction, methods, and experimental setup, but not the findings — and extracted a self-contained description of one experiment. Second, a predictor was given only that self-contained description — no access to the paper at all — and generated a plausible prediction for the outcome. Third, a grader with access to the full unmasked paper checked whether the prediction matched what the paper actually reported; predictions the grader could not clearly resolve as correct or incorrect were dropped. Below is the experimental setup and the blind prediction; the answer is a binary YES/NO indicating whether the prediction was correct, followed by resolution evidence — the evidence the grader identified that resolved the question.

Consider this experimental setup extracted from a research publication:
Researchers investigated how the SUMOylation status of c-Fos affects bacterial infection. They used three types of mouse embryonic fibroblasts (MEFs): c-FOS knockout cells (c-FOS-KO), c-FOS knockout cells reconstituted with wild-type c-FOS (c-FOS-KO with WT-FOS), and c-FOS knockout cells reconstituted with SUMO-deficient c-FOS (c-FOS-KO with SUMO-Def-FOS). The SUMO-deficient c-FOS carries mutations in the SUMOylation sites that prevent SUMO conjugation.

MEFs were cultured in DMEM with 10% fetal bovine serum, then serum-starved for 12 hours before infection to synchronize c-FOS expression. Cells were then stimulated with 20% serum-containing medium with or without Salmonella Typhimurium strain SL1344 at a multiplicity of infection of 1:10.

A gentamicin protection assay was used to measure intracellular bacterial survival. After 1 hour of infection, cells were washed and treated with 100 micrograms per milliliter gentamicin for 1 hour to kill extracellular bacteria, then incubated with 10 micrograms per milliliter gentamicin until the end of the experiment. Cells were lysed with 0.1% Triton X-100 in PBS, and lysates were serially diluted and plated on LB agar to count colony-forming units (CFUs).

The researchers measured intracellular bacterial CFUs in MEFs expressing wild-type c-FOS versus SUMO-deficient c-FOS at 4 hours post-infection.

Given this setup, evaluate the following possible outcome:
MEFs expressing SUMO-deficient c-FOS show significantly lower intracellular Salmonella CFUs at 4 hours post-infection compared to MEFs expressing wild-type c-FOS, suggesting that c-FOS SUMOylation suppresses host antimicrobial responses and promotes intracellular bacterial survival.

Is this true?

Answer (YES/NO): NO